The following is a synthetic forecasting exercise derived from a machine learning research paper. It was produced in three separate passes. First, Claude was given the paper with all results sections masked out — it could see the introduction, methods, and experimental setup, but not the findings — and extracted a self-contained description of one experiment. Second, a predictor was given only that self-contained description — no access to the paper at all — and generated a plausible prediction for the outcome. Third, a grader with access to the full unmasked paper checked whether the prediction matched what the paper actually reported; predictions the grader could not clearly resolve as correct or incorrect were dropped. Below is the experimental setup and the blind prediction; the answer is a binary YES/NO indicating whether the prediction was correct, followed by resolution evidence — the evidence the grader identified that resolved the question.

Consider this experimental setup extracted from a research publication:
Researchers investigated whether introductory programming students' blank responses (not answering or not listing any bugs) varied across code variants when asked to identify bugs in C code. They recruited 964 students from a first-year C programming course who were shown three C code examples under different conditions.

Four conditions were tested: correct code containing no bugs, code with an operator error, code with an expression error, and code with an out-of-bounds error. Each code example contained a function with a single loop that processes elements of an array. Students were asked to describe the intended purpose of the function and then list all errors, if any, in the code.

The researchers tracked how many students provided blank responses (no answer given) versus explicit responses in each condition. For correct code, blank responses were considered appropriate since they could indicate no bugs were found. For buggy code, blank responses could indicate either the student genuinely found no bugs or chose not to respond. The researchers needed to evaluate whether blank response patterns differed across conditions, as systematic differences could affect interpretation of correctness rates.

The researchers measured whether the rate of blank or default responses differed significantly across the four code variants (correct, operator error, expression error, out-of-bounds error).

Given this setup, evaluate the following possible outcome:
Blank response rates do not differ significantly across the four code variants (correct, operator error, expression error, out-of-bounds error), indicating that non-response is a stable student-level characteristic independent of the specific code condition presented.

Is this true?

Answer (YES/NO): YES